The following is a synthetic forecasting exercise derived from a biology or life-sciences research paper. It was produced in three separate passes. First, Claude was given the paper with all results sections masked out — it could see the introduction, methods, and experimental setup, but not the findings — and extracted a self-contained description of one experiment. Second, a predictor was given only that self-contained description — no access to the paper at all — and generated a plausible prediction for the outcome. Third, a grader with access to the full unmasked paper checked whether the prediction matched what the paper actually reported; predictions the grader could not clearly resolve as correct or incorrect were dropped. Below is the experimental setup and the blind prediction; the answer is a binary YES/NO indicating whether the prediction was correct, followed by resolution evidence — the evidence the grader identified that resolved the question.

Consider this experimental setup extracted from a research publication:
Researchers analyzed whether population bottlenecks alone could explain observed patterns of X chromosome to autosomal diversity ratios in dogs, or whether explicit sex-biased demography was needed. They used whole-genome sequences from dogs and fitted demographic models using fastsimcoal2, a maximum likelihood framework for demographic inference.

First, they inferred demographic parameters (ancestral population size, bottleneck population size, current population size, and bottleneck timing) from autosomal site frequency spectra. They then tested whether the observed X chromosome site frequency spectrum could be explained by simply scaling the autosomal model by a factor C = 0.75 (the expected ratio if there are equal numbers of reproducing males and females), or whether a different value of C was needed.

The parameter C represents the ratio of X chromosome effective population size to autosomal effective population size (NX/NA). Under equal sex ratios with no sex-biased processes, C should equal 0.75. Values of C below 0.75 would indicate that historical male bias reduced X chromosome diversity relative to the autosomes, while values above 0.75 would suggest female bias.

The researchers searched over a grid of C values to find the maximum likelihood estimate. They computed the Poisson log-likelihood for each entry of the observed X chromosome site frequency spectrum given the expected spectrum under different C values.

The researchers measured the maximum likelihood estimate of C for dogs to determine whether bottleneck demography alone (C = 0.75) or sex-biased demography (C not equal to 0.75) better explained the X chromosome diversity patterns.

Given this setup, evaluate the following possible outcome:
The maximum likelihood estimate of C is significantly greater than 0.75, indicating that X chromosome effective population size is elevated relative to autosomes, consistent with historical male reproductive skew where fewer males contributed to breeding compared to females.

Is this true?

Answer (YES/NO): NO